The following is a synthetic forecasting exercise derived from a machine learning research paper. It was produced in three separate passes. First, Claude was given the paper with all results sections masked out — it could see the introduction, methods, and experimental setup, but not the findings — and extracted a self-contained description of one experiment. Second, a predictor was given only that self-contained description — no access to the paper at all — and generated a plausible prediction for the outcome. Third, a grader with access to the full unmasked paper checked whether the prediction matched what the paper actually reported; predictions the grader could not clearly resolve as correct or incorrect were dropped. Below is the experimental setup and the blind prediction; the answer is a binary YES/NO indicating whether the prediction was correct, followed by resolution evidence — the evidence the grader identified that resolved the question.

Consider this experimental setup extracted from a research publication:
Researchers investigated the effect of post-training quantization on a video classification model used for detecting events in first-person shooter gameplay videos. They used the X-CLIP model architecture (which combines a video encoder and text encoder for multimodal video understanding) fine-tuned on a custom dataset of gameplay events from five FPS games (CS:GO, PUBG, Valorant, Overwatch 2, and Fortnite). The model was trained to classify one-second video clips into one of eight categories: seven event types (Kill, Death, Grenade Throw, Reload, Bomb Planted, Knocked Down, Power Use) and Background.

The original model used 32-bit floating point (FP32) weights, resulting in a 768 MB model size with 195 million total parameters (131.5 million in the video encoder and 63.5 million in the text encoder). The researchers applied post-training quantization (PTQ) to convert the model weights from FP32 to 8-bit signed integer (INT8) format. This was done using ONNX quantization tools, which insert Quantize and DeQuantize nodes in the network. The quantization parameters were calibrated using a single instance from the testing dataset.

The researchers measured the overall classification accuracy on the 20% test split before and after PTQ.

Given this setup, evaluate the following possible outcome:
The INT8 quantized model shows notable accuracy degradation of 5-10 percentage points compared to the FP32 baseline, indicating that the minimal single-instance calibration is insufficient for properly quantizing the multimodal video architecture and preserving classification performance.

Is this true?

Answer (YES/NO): NO